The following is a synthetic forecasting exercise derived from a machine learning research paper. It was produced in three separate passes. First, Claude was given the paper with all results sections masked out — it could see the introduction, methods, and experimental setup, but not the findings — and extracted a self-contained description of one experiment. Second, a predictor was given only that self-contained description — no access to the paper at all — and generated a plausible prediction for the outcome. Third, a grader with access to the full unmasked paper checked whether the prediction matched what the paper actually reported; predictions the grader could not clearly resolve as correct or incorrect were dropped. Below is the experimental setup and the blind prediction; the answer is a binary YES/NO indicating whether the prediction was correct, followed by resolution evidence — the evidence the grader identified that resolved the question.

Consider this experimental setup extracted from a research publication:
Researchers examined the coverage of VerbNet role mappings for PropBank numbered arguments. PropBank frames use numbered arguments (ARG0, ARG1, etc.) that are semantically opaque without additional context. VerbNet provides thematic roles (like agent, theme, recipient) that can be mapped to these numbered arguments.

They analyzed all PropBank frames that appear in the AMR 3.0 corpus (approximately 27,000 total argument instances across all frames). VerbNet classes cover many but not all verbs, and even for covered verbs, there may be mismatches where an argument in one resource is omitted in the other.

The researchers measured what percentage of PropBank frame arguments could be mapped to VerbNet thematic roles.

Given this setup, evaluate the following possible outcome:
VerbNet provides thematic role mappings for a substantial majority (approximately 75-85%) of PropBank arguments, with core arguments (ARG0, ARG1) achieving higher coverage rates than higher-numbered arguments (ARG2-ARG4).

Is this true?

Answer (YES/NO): NO